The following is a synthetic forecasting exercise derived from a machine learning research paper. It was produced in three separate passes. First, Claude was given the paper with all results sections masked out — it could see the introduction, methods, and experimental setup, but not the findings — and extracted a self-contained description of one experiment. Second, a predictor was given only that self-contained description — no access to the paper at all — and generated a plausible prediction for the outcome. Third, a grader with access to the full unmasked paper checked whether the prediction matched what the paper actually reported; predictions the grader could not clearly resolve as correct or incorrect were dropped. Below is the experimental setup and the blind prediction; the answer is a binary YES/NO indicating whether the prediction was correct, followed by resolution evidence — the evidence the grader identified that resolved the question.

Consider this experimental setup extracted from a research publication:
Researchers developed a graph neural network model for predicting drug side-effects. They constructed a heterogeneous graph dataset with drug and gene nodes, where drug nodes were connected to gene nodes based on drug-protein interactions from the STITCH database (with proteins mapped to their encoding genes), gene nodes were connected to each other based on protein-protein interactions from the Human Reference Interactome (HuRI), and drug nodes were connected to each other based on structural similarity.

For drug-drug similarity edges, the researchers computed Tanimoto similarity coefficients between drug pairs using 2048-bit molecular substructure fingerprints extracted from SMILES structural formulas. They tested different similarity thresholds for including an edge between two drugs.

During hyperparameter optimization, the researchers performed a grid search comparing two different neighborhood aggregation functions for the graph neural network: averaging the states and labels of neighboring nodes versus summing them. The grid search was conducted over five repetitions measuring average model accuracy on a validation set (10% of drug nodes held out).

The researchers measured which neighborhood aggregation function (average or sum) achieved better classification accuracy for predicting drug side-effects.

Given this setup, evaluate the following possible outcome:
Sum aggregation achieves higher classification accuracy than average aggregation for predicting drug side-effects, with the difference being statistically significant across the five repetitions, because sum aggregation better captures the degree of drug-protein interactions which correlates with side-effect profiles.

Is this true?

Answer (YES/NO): NO